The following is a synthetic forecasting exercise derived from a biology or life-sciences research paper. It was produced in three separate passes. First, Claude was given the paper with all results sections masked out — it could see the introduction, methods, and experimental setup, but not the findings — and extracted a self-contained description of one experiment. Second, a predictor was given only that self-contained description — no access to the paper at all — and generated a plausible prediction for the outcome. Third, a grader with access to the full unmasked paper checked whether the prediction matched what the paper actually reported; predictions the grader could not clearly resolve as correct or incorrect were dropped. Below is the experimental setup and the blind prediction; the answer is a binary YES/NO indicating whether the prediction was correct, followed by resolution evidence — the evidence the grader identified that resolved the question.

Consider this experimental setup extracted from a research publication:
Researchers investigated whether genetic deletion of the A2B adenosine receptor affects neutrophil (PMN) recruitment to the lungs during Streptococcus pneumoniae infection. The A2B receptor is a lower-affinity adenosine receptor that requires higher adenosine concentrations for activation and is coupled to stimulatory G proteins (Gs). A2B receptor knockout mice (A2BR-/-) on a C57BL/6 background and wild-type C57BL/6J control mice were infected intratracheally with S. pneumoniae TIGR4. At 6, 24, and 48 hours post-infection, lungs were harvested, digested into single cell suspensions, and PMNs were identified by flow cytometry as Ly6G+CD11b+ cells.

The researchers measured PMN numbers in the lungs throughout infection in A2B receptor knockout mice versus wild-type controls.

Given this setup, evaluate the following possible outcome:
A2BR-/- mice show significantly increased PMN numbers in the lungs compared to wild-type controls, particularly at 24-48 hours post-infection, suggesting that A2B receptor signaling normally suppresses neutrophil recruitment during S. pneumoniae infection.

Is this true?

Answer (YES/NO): NO